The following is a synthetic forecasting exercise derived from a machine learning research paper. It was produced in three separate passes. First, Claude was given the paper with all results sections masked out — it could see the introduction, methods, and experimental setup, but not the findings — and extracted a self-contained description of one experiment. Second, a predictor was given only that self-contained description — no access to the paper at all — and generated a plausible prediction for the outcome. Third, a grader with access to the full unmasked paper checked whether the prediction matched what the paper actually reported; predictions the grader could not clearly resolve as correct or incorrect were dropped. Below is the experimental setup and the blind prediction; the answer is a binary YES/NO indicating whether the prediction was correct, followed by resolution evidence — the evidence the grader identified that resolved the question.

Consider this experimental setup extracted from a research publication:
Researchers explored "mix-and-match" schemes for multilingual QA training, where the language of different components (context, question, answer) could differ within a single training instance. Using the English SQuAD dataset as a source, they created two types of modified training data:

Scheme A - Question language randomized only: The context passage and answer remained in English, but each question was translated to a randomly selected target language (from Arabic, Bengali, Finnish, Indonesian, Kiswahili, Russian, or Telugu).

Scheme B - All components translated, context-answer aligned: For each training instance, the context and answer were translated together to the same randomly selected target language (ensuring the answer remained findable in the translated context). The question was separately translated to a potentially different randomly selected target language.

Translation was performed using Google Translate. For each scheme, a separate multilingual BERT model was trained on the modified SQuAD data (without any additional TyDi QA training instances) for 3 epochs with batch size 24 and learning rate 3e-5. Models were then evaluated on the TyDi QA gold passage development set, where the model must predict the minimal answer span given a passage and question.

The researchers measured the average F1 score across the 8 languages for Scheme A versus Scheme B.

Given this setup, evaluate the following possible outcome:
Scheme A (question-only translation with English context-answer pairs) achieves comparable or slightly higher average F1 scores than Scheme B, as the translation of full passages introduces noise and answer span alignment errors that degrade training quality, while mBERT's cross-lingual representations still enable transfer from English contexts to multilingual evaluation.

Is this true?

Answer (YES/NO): YES